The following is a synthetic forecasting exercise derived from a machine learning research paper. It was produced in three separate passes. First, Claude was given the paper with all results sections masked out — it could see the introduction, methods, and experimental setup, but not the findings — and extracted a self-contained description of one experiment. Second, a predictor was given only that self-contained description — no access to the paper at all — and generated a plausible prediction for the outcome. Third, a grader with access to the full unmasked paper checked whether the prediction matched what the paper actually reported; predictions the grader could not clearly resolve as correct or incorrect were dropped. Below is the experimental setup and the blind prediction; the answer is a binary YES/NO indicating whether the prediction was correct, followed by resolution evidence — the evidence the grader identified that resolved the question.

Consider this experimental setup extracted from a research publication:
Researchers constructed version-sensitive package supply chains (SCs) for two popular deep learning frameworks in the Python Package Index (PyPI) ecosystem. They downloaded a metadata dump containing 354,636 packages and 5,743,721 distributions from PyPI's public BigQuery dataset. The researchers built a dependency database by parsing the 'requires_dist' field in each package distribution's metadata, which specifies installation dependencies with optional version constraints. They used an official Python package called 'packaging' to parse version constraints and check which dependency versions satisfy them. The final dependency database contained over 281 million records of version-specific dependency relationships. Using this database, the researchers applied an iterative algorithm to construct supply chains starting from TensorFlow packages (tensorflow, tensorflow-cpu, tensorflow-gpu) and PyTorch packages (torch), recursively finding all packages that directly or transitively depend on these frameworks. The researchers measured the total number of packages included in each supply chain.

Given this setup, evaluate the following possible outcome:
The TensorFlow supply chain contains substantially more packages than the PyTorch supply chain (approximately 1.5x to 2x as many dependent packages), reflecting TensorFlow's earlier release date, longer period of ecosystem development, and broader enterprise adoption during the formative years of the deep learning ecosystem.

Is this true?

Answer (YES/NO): NO